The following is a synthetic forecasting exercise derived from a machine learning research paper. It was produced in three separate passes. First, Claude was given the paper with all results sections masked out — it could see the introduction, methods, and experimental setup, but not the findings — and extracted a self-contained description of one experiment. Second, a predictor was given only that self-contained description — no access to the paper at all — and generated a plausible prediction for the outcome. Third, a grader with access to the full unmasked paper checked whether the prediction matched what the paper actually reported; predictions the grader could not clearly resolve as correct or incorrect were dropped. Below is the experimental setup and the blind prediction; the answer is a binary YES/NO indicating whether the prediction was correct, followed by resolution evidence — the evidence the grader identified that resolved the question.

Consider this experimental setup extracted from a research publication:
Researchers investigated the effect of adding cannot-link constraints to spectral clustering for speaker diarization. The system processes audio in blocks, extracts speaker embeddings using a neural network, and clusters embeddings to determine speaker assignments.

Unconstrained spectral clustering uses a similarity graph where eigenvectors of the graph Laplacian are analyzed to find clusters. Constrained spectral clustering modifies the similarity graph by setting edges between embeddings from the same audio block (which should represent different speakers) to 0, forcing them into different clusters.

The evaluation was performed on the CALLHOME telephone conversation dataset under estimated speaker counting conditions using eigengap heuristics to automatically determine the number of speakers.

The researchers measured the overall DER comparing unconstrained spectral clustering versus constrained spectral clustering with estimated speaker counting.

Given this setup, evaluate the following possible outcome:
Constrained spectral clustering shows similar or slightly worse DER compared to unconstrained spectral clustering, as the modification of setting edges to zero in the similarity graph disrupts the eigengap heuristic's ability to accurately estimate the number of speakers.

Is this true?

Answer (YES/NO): YES